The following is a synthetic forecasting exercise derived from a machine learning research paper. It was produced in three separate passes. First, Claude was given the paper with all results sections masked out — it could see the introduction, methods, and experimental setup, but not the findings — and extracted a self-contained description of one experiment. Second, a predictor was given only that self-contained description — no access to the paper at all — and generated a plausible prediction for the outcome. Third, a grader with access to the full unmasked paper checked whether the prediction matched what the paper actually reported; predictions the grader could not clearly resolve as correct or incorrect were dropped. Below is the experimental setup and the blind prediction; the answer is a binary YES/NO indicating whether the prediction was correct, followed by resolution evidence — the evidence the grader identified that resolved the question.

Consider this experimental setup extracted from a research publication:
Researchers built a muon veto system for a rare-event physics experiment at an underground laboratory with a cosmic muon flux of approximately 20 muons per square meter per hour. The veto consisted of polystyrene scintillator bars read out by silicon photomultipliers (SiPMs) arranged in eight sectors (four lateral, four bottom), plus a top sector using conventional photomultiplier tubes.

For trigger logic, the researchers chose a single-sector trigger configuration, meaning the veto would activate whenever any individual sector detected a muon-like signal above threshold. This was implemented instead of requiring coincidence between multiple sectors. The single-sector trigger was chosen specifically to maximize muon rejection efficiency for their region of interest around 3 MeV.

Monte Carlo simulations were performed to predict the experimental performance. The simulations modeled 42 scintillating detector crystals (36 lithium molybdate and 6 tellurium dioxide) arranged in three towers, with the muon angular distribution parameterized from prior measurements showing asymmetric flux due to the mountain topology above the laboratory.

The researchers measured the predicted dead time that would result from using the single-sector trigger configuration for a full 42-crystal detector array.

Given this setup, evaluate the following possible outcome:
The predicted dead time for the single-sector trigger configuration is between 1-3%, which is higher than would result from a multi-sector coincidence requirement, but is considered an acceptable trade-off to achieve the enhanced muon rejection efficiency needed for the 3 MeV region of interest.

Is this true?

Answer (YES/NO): NO